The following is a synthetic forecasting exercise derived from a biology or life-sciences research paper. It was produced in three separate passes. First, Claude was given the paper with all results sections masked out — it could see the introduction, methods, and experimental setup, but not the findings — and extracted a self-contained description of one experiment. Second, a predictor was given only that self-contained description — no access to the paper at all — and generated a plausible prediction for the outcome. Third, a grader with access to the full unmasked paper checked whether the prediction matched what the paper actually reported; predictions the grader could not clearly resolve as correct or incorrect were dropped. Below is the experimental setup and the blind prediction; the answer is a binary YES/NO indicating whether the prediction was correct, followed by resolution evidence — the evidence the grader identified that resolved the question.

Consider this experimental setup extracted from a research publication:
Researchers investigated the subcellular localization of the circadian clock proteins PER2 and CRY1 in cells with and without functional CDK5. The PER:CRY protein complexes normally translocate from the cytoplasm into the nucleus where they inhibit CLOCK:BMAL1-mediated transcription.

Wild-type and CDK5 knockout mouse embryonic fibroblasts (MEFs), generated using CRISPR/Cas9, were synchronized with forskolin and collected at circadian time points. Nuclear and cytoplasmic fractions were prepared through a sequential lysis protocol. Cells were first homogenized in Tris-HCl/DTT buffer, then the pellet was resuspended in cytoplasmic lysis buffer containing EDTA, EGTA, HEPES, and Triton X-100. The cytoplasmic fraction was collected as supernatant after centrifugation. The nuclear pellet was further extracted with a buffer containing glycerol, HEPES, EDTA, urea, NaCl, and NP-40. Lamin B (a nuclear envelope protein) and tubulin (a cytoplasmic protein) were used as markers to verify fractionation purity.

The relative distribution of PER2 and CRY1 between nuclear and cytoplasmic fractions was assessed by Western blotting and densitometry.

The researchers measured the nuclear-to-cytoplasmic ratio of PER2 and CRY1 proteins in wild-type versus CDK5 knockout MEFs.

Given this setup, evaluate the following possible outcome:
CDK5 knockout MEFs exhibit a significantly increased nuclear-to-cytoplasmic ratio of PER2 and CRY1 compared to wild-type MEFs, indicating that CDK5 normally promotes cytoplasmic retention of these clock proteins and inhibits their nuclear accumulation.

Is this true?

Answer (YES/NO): NO